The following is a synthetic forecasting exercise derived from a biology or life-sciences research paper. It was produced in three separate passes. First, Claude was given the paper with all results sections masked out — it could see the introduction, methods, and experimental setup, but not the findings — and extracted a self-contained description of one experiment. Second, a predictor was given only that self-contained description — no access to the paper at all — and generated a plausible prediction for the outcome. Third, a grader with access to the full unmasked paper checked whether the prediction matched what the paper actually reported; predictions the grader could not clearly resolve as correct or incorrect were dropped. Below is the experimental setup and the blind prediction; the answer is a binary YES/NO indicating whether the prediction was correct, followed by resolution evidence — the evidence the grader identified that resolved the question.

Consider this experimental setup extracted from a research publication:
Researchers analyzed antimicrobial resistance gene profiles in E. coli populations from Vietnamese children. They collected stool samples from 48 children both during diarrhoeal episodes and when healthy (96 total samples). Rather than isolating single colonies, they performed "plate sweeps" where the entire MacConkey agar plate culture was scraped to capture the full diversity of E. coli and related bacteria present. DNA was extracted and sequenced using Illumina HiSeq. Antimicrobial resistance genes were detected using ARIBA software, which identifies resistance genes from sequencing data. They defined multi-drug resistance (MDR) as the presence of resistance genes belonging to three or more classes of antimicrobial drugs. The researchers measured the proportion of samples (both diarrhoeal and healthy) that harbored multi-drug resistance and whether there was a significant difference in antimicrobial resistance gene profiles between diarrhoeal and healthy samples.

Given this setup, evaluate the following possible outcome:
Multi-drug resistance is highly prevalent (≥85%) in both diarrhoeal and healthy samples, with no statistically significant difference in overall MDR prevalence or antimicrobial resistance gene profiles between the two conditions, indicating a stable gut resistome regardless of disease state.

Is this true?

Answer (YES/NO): YES